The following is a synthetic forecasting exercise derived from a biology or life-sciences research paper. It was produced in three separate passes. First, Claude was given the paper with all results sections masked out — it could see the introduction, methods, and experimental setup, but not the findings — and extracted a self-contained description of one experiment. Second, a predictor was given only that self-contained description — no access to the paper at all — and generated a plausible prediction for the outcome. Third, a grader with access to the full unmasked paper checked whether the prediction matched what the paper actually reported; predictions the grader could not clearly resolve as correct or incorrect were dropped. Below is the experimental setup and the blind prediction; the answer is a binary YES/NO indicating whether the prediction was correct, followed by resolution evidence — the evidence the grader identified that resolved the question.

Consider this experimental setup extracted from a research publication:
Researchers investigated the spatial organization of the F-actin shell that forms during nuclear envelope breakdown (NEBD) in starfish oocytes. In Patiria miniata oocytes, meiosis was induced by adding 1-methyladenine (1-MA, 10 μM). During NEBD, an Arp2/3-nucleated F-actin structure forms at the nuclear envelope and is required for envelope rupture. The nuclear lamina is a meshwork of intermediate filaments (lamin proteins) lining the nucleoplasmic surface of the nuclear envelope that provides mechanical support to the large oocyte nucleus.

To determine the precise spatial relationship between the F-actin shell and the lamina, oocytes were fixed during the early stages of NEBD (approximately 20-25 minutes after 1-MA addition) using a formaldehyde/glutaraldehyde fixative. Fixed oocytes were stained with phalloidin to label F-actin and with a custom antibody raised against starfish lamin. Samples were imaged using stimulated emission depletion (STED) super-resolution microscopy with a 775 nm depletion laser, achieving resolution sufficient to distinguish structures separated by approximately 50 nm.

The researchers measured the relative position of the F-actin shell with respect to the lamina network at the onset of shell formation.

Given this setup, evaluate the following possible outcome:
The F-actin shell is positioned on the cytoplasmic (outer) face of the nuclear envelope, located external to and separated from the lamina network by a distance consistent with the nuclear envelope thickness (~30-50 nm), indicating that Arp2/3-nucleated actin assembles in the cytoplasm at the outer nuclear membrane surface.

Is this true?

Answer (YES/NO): NO